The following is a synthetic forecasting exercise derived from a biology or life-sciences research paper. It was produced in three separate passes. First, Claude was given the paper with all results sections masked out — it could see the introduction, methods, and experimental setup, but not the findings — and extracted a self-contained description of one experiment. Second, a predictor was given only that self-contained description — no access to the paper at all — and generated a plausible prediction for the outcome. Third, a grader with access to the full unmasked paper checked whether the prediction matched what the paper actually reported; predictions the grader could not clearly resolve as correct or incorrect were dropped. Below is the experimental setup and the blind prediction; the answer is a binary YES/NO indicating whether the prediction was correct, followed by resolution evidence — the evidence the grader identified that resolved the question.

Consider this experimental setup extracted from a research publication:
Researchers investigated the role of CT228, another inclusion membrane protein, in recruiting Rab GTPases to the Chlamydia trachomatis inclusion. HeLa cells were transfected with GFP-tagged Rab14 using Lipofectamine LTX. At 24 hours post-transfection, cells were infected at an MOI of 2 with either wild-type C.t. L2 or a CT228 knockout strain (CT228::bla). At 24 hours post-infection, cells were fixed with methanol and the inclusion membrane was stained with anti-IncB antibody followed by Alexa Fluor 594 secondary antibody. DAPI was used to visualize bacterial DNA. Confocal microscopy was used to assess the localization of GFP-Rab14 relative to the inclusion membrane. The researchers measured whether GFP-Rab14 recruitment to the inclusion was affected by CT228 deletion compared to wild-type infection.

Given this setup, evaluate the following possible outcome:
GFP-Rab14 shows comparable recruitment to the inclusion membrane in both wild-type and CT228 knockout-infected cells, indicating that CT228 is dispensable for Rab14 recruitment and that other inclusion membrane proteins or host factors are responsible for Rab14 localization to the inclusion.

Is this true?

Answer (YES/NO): YES